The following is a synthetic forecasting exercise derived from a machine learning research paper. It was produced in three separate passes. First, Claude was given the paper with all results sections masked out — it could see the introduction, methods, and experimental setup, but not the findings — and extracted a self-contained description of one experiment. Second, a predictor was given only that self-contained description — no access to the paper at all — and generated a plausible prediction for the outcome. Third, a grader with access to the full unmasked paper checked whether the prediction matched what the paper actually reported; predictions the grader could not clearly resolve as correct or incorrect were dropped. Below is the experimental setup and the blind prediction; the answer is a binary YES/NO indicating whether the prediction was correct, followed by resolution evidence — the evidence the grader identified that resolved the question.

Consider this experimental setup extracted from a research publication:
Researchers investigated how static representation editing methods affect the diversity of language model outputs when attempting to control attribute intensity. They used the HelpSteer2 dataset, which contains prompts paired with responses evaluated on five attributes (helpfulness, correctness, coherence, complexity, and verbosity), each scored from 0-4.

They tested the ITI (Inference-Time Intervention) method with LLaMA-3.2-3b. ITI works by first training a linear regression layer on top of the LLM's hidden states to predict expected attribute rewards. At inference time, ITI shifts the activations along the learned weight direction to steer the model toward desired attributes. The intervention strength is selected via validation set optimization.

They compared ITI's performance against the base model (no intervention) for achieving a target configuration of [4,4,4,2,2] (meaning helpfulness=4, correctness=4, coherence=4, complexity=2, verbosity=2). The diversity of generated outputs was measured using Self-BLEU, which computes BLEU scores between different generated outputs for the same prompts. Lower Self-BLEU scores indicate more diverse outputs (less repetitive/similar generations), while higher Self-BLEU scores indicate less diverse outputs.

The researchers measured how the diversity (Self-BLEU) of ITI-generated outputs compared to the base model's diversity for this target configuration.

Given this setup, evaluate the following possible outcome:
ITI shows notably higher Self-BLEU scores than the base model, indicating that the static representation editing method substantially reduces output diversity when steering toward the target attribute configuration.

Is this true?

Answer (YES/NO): NO